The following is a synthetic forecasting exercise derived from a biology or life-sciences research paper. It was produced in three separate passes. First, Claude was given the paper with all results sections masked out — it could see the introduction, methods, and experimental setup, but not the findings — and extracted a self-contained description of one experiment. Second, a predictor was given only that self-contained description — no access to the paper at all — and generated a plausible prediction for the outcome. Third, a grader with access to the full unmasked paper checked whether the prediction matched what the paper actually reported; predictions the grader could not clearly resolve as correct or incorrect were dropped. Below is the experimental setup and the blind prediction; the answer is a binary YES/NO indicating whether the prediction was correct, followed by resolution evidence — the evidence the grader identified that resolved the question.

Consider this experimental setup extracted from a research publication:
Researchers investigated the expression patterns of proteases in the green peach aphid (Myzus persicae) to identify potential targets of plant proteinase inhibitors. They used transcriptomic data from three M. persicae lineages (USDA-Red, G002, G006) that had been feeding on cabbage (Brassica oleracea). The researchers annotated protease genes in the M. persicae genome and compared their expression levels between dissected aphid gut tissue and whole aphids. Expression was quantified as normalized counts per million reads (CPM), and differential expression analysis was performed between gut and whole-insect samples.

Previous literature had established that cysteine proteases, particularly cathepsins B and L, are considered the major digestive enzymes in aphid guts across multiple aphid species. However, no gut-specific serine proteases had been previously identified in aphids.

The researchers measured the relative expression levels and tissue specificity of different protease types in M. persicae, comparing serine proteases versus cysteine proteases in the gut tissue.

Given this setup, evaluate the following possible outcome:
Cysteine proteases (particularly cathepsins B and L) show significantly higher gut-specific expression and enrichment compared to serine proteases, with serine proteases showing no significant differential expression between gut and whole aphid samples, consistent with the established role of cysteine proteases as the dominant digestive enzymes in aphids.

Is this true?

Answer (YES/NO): NO